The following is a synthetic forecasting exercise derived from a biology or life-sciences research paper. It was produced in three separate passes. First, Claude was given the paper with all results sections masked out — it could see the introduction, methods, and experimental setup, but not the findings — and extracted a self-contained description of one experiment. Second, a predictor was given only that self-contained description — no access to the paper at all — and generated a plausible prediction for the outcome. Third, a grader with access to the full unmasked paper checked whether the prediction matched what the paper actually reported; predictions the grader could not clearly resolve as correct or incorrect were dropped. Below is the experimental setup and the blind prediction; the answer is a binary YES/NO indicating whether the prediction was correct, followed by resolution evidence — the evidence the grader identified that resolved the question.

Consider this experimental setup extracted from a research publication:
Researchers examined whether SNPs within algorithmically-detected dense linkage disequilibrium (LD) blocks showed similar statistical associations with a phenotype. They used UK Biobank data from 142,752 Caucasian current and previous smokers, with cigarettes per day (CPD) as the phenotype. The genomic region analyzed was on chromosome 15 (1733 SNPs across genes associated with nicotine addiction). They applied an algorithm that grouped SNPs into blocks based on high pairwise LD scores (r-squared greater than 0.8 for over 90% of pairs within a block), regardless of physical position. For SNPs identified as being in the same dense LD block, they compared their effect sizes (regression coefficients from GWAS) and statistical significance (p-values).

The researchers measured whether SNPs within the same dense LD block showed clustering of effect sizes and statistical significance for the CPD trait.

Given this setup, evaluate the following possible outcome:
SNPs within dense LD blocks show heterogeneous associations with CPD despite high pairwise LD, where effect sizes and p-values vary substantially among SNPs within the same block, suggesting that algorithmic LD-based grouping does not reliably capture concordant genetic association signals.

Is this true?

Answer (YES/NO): NO